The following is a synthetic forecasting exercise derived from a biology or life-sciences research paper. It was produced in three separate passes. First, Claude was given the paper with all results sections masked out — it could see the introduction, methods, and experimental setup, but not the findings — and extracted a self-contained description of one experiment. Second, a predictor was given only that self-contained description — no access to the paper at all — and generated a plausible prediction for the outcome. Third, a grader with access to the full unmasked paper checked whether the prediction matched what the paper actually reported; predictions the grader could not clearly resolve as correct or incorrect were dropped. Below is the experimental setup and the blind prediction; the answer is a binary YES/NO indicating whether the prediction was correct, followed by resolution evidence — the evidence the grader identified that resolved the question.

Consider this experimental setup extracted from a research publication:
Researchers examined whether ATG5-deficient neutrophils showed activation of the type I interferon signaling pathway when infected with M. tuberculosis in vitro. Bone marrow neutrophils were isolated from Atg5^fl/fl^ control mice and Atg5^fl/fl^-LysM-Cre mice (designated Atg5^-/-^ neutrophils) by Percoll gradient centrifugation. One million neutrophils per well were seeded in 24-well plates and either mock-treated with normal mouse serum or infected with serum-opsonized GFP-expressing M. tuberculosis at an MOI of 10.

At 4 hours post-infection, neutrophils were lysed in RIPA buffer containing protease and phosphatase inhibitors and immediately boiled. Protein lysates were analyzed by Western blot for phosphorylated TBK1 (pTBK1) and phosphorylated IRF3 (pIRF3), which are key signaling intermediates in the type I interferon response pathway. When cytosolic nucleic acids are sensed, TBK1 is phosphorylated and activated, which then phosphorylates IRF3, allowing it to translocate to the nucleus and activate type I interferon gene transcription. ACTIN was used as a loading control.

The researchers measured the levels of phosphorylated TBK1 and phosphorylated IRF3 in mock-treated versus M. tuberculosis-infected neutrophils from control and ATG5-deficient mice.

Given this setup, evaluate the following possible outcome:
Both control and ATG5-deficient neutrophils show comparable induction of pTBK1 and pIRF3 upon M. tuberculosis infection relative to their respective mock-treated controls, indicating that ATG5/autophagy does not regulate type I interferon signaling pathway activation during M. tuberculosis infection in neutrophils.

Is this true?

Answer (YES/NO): YES